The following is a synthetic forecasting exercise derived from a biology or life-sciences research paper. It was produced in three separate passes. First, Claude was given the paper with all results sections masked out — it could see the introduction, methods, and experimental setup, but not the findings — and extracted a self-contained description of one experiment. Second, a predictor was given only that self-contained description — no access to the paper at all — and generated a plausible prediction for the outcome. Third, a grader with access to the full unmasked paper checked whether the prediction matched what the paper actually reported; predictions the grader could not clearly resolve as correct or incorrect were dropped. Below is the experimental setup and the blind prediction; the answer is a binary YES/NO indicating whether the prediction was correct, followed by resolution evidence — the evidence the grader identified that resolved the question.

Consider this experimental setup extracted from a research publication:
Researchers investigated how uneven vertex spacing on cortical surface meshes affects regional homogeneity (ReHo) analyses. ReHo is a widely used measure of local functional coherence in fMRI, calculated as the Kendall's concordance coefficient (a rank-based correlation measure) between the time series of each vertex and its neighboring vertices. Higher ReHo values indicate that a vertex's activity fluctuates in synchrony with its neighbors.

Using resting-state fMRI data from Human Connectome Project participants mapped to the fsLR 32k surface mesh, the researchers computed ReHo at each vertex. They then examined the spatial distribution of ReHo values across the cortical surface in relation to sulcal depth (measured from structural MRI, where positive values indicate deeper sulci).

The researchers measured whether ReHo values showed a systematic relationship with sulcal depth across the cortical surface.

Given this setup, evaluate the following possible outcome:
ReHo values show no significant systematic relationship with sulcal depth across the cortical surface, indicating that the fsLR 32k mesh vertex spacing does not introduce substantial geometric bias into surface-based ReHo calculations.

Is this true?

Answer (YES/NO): NO